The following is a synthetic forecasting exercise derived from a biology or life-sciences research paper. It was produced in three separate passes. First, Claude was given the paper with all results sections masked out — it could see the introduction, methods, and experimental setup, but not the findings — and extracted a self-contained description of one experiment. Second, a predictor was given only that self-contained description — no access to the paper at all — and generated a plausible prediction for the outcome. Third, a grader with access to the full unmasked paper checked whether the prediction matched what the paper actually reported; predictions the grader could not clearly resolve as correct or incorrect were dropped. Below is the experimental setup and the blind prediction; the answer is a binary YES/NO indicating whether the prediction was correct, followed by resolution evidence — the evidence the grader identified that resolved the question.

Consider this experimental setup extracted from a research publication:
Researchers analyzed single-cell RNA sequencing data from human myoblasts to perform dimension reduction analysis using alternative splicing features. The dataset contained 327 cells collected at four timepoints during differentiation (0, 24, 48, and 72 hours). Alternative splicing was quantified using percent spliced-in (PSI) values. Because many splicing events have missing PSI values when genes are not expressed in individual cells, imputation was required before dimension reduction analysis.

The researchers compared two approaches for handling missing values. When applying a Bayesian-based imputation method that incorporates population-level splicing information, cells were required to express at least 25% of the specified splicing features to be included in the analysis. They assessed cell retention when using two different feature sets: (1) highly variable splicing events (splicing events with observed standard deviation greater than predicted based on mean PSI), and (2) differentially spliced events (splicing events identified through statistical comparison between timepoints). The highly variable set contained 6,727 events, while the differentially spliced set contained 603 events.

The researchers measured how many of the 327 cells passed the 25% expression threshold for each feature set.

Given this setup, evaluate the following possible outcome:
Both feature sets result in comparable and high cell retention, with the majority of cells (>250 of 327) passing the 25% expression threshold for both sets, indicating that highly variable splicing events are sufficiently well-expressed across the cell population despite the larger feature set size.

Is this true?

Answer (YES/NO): NO